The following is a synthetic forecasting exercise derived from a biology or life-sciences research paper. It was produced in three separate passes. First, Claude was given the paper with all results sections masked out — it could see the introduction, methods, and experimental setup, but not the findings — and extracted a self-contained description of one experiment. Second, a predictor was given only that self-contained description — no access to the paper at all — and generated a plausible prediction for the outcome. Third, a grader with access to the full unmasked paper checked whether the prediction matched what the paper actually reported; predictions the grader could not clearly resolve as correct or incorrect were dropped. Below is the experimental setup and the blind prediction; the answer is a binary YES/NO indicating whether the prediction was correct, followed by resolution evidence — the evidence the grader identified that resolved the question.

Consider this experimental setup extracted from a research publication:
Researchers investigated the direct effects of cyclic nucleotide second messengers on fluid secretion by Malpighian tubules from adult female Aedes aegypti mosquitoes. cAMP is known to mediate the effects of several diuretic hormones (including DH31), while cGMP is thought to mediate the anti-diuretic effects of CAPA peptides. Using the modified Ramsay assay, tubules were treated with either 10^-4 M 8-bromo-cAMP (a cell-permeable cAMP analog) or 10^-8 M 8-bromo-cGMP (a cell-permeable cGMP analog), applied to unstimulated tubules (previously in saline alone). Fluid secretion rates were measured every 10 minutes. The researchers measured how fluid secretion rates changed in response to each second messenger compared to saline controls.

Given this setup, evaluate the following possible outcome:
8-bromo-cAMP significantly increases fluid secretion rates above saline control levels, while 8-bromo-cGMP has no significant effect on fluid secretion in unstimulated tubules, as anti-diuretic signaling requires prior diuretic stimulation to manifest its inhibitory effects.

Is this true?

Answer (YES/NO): YES